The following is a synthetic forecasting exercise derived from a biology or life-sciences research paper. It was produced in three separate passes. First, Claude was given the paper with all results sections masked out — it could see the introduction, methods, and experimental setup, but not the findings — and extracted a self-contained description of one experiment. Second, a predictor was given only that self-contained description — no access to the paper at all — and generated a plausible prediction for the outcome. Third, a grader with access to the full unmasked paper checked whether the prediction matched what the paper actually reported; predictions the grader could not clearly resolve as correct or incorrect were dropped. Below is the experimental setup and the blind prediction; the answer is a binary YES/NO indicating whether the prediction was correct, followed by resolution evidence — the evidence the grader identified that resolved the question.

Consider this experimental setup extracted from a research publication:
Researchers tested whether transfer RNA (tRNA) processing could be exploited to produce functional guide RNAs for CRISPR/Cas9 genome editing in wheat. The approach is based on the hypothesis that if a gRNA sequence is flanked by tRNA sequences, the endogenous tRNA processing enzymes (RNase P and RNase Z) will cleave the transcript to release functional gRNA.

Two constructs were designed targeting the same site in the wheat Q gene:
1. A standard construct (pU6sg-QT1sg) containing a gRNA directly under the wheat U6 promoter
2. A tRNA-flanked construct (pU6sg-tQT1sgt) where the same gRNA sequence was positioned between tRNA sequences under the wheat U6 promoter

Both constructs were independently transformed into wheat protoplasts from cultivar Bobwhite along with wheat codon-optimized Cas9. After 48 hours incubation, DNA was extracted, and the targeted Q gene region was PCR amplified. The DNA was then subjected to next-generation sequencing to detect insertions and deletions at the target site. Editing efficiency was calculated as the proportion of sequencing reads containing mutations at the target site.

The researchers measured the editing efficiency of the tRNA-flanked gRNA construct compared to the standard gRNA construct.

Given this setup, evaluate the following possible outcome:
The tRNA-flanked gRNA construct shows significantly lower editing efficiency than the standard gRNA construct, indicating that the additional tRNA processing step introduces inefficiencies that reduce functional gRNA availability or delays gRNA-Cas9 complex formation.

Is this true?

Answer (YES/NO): NO